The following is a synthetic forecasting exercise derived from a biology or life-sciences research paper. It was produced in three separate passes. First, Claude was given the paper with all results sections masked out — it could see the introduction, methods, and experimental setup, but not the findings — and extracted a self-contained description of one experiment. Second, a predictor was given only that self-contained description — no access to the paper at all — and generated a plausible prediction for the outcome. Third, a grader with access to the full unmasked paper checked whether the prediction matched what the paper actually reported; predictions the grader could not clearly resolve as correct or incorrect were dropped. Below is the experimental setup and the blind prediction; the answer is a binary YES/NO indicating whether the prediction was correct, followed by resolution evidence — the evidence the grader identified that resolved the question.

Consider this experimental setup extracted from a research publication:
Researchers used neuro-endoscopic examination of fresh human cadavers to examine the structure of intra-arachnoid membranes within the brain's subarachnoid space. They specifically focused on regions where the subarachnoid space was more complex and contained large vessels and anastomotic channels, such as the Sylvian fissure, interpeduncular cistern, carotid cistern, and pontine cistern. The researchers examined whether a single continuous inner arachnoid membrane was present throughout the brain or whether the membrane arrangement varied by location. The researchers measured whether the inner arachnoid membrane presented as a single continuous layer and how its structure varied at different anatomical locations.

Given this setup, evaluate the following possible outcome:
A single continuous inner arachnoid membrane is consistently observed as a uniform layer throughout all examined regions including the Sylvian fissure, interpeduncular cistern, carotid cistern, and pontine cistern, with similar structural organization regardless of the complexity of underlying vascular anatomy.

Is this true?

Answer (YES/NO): NO